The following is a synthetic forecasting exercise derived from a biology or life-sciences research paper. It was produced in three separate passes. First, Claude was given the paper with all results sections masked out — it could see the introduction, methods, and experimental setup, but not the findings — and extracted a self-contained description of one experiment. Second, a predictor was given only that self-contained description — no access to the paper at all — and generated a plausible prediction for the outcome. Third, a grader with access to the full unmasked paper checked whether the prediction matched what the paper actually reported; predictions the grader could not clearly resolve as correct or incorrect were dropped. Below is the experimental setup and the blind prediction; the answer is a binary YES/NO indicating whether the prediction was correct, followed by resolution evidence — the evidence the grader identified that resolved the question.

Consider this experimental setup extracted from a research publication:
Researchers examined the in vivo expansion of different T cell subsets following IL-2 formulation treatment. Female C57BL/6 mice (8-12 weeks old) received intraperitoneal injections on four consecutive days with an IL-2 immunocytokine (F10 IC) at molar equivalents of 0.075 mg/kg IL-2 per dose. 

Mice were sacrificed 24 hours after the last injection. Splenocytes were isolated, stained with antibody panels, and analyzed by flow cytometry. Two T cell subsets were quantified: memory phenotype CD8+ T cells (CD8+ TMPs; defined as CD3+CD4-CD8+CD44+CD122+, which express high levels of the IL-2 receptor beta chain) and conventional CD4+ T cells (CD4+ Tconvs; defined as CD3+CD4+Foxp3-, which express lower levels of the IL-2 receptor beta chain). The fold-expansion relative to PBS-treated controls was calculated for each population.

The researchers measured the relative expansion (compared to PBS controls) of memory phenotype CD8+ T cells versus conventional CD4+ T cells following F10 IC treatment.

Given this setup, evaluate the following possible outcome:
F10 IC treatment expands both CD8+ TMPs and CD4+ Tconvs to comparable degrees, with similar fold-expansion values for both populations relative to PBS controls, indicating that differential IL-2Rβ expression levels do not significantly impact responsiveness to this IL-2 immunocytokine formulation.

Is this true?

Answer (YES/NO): NO